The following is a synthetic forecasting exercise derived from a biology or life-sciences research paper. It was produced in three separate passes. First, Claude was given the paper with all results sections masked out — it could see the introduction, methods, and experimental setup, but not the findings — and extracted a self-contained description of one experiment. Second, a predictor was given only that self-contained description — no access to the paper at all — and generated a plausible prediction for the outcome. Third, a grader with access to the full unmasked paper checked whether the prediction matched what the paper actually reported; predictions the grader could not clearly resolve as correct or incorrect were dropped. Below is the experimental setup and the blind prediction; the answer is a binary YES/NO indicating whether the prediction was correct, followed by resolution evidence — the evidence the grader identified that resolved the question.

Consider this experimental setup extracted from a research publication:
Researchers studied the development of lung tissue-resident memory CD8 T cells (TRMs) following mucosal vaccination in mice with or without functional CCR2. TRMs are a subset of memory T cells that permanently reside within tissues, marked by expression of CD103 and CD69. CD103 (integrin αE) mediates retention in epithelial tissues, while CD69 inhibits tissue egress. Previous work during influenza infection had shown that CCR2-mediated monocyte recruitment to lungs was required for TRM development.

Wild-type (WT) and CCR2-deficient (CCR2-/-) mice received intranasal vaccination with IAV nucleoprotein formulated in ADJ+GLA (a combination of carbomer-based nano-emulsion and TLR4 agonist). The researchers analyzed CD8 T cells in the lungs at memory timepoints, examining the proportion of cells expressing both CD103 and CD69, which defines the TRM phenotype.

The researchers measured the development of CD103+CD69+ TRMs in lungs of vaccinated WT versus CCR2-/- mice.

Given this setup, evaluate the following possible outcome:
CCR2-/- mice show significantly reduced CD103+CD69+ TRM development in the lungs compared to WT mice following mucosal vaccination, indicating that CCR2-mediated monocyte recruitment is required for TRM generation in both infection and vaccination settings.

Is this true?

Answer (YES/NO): NO